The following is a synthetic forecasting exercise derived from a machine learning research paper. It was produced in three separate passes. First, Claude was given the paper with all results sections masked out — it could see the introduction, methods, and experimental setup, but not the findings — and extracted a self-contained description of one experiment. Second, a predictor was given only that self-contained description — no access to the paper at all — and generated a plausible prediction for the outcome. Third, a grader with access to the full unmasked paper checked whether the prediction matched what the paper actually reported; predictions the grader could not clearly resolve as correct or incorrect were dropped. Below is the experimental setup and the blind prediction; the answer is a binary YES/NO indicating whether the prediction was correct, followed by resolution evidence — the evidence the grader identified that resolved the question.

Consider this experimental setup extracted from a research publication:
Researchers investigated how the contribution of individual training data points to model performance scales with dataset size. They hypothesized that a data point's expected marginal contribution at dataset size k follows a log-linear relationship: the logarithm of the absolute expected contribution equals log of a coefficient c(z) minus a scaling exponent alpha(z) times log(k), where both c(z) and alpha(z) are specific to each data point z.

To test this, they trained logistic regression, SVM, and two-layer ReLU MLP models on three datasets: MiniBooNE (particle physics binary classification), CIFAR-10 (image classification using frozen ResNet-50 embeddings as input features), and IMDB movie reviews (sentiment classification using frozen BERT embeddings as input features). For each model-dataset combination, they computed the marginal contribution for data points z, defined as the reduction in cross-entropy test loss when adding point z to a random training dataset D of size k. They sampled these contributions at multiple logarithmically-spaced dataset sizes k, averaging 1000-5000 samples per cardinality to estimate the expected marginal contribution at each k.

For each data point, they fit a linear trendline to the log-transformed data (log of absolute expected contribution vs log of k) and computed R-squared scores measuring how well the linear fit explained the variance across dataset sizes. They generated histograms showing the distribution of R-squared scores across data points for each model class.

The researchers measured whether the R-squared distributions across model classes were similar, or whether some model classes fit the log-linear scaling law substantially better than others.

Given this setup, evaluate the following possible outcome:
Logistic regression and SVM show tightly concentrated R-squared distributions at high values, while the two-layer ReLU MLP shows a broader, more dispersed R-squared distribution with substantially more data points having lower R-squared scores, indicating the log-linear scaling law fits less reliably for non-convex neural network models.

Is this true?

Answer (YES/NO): NO